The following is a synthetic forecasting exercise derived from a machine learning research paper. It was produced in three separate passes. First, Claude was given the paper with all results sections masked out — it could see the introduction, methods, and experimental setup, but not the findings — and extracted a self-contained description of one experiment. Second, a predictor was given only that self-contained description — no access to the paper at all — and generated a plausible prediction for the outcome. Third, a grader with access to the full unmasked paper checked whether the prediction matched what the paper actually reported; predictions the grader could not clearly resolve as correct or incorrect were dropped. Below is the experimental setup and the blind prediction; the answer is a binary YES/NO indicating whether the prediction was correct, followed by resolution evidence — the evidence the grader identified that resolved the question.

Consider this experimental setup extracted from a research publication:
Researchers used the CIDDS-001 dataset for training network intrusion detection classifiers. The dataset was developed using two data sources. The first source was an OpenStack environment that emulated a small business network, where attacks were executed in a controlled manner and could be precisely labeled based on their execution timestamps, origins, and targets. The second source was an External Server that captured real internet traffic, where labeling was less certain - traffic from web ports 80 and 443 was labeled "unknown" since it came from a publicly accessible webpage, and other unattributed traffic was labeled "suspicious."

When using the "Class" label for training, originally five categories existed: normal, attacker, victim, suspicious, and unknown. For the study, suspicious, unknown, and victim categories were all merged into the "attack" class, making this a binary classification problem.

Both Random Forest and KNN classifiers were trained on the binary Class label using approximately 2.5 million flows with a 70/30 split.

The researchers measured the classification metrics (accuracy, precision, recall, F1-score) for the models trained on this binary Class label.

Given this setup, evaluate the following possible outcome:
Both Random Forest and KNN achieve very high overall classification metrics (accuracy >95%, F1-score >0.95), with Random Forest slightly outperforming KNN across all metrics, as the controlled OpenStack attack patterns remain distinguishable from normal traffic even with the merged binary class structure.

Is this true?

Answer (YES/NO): NO